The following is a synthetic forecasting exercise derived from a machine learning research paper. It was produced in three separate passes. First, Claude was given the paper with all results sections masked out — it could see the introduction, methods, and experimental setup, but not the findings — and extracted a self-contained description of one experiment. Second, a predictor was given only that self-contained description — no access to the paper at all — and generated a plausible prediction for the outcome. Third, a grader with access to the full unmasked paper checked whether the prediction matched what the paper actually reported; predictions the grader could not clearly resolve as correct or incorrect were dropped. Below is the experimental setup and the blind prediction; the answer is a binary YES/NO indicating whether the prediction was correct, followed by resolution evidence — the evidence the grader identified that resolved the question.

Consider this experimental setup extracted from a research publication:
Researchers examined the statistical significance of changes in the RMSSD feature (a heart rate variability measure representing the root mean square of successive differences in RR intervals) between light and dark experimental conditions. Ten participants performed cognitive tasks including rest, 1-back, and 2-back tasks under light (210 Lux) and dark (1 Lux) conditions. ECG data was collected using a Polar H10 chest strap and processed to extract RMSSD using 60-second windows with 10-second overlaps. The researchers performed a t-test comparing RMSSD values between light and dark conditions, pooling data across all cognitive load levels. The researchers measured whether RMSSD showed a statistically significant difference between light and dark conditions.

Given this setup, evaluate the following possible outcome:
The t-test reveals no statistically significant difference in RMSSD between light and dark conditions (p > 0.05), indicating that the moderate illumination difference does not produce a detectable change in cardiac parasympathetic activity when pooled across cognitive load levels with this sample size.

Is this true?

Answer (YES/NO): YES